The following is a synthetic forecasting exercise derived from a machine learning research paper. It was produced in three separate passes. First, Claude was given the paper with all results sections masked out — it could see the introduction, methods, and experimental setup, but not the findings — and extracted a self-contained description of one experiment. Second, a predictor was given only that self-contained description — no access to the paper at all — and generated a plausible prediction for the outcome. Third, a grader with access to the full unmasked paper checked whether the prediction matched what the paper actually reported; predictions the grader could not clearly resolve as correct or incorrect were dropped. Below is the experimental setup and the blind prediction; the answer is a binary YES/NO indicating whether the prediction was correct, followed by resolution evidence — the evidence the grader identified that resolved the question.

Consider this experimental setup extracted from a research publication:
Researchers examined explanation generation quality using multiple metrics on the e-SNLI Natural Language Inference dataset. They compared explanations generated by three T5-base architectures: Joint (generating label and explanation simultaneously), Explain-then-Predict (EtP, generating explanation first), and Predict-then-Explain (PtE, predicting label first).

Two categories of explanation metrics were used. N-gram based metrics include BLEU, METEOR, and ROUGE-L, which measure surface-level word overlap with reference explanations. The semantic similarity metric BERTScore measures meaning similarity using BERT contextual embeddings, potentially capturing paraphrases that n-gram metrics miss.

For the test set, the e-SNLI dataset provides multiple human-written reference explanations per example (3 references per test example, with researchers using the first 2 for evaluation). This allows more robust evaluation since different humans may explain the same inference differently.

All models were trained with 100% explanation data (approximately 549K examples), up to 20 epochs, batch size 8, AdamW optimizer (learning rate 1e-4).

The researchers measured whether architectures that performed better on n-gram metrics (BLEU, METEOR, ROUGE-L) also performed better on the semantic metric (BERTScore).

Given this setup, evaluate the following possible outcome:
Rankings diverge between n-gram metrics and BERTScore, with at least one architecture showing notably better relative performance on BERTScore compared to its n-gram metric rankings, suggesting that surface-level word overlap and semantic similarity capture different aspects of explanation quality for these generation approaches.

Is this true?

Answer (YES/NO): NO